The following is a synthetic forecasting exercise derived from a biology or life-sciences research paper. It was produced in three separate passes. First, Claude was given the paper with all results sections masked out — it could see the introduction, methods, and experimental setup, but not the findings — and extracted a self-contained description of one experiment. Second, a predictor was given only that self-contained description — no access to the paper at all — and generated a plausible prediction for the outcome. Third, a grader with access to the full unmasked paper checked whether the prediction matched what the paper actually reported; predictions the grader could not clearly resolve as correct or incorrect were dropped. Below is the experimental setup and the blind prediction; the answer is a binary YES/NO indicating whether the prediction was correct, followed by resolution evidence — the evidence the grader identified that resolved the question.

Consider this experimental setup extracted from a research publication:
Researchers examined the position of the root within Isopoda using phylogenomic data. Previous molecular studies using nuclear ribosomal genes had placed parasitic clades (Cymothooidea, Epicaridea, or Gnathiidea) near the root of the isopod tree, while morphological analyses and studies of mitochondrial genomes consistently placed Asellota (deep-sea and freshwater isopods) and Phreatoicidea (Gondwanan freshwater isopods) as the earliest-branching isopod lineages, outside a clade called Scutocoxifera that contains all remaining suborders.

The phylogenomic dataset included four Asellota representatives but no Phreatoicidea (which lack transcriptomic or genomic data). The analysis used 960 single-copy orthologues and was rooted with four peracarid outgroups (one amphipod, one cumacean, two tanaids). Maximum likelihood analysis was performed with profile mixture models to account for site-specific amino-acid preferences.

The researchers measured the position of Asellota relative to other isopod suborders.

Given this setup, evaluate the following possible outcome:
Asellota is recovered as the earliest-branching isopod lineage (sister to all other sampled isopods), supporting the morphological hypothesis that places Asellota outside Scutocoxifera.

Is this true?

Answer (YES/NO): YES